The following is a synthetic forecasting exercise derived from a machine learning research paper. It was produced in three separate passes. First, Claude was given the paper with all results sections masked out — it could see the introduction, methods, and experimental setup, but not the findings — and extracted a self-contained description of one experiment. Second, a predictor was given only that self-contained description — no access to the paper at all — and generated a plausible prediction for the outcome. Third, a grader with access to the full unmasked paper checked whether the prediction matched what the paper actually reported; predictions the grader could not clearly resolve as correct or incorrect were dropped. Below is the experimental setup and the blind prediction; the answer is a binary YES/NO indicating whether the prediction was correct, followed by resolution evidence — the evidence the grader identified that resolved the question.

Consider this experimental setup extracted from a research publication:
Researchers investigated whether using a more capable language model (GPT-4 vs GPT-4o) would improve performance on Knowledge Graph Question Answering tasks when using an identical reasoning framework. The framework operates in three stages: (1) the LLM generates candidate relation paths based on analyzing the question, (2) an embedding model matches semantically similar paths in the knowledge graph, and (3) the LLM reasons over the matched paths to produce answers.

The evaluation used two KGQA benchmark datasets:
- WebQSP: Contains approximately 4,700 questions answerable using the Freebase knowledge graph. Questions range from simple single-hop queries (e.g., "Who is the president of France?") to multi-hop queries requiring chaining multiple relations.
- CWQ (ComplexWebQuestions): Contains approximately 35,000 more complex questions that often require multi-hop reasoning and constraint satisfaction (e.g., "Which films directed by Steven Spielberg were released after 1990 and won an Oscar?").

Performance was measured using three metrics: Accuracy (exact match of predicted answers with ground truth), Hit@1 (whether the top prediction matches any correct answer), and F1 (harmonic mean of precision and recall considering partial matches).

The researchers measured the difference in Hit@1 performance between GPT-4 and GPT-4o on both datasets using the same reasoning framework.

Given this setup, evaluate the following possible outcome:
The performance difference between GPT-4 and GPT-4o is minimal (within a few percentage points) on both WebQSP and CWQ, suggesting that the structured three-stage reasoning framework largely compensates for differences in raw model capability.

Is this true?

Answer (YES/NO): YES